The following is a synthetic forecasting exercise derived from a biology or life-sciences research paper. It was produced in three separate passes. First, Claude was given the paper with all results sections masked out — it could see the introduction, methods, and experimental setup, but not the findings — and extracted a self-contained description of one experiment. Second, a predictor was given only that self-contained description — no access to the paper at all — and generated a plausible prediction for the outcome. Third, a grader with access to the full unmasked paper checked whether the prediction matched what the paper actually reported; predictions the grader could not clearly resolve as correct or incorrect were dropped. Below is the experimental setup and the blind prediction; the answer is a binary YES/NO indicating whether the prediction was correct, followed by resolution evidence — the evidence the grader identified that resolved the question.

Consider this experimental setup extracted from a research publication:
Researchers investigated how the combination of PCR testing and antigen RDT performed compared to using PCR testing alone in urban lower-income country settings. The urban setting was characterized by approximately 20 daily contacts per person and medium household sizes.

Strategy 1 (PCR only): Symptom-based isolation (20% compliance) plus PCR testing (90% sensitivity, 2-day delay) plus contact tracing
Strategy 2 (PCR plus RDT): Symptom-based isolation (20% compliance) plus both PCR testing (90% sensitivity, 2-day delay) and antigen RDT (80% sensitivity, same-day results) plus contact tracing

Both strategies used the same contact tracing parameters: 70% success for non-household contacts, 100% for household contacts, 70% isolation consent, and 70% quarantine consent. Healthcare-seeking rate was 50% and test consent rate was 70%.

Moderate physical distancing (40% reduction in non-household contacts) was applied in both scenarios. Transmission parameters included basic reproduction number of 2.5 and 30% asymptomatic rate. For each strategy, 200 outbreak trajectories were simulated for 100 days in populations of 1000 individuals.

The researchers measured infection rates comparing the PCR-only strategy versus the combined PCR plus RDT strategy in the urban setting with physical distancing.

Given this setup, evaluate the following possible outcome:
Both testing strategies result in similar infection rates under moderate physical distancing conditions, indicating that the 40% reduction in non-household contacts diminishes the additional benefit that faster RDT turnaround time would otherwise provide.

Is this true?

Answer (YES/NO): NO